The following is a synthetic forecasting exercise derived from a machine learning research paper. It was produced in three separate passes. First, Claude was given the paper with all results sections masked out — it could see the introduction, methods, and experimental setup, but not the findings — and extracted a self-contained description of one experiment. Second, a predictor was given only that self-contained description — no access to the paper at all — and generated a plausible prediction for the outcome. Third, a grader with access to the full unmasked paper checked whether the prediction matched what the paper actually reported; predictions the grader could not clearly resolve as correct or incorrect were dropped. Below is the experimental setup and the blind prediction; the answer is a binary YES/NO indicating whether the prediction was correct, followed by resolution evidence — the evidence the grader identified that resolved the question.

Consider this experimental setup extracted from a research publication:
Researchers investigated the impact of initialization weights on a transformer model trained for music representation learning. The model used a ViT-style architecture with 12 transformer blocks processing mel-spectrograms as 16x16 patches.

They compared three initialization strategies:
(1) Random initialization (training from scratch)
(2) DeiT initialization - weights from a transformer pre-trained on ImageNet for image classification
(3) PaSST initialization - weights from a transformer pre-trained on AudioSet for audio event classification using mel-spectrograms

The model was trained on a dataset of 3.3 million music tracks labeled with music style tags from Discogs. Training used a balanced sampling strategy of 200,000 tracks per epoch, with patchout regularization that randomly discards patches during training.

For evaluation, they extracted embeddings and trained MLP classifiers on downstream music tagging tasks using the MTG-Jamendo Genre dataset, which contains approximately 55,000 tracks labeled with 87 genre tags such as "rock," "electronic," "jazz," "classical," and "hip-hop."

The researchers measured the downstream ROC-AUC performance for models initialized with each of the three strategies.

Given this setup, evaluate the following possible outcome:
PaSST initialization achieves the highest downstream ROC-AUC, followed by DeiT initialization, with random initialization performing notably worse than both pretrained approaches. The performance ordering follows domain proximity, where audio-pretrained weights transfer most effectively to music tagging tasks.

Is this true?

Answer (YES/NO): YES